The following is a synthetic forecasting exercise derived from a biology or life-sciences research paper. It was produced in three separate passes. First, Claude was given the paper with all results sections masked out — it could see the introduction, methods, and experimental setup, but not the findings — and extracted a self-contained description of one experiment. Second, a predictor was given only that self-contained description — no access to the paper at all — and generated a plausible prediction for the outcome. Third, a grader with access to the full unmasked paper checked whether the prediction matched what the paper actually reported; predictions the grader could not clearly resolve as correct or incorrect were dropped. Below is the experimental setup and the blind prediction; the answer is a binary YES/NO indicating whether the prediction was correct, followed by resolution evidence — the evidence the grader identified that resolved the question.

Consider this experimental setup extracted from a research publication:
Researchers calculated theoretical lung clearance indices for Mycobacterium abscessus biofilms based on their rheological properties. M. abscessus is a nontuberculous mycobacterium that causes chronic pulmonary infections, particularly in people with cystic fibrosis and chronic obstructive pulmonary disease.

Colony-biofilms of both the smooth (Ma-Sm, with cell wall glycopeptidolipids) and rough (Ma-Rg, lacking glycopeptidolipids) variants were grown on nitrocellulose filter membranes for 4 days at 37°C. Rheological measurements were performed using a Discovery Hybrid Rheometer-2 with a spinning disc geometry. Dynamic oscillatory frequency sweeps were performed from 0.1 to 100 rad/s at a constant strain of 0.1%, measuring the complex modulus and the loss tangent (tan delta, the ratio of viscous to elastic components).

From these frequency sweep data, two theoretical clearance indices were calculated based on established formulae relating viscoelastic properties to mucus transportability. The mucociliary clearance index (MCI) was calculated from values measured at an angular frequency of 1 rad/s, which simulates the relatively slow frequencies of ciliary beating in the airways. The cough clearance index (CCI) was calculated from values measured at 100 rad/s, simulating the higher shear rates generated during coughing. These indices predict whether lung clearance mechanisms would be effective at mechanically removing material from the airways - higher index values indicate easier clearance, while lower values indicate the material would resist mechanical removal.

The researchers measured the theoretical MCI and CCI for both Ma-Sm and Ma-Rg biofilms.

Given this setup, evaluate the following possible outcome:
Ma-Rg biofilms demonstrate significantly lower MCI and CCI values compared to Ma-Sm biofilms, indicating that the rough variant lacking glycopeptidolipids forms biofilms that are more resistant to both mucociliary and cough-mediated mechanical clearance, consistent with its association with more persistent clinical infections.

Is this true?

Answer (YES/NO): NO